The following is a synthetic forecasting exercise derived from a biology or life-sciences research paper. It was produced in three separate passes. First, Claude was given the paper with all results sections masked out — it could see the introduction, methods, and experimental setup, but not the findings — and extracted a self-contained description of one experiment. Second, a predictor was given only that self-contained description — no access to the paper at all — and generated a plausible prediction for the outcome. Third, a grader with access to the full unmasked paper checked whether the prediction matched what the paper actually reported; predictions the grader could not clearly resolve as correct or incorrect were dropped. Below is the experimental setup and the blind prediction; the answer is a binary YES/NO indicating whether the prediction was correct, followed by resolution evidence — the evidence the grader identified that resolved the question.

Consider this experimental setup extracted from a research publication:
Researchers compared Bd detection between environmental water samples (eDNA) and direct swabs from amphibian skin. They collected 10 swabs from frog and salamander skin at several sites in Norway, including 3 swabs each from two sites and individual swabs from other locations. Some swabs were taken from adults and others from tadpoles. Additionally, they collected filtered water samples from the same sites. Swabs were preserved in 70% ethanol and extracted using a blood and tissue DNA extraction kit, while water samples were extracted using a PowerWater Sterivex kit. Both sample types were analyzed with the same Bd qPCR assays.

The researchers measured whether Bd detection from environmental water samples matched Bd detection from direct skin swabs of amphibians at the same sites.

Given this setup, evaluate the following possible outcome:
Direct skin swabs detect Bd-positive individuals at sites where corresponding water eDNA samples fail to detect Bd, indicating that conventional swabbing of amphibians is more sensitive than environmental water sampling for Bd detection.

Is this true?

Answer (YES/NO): NO